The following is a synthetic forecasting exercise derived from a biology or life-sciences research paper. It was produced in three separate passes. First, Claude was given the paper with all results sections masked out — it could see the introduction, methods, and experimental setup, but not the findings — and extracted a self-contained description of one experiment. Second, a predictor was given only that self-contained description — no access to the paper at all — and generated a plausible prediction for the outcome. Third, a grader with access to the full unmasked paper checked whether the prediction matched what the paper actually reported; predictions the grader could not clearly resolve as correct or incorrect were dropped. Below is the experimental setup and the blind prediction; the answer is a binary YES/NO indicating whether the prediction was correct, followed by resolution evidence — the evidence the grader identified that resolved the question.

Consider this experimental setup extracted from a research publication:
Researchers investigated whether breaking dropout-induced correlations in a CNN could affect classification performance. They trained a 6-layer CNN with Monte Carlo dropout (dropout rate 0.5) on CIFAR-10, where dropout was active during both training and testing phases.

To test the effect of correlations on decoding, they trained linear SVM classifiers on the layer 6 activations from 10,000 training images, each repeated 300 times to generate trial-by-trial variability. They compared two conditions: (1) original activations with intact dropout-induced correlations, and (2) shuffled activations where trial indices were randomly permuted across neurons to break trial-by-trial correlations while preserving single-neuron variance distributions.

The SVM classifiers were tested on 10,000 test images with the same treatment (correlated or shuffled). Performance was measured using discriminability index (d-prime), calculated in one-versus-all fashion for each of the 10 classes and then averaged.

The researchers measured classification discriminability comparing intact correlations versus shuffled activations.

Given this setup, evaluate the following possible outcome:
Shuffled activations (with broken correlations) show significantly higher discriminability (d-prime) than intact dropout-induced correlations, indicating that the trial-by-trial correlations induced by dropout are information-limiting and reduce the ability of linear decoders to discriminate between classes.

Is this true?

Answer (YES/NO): YES